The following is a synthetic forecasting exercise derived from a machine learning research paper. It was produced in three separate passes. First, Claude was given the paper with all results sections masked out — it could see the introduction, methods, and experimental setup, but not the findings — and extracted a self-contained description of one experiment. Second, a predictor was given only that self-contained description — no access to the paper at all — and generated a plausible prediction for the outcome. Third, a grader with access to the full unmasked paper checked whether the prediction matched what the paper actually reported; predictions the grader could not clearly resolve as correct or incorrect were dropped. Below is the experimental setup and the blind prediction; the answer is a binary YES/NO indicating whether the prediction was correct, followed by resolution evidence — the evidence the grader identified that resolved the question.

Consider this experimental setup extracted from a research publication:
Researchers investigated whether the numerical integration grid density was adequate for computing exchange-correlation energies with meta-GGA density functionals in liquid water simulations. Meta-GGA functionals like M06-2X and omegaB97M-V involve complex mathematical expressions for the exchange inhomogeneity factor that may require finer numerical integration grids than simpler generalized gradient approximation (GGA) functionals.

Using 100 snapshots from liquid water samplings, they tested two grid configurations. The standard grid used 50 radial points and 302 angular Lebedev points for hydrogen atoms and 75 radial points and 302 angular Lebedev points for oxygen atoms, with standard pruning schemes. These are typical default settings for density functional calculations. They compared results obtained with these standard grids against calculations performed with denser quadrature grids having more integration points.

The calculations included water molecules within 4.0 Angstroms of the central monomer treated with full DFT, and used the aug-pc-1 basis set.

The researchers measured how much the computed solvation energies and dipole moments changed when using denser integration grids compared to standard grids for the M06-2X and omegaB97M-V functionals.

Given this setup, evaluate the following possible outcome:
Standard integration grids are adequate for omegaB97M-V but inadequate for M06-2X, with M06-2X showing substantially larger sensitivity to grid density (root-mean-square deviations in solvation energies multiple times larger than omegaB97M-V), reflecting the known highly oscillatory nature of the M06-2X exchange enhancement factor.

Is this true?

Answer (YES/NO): NO